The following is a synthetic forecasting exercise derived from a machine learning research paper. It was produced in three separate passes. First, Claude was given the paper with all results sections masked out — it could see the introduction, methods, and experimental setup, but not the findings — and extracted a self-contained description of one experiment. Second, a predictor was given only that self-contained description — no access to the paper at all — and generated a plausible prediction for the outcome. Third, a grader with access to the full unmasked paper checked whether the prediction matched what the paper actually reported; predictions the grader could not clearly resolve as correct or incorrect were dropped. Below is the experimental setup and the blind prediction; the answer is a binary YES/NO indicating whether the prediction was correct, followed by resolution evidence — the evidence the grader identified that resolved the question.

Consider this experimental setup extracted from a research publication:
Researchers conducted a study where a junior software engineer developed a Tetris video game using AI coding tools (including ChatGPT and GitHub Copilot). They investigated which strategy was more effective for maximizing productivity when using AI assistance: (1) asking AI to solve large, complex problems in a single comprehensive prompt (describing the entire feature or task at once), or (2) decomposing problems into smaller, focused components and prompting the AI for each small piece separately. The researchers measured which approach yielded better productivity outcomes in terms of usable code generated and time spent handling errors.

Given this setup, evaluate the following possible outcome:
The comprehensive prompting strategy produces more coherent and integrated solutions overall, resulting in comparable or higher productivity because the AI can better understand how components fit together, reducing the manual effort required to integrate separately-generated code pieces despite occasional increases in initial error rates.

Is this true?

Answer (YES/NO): NO